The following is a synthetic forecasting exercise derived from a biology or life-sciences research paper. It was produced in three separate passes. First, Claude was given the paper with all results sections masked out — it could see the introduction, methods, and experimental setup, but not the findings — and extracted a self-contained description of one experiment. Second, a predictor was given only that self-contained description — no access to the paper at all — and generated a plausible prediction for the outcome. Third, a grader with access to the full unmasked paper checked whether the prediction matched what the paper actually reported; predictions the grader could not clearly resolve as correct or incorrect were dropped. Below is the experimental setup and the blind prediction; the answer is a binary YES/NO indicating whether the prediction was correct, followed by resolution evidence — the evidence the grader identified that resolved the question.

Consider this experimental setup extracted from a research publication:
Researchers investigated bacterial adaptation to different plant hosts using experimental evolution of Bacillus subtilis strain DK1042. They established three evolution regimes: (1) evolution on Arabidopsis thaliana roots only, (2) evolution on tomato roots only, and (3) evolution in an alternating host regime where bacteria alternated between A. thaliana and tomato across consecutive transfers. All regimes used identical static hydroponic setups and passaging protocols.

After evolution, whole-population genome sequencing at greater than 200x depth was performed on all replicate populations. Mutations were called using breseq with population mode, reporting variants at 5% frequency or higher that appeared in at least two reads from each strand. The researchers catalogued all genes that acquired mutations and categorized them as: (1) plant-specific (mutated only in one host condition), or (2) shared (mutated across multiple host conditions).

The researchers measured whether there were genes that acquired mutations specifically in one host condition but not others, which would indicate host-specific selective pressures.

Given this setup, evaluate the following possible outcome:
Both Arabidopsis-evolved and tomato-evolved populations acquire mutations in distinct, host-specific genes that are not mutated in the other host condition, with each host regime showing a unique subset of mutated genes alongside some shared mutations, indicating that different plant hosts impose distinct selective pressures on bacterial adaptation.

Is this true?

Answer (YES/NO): YES